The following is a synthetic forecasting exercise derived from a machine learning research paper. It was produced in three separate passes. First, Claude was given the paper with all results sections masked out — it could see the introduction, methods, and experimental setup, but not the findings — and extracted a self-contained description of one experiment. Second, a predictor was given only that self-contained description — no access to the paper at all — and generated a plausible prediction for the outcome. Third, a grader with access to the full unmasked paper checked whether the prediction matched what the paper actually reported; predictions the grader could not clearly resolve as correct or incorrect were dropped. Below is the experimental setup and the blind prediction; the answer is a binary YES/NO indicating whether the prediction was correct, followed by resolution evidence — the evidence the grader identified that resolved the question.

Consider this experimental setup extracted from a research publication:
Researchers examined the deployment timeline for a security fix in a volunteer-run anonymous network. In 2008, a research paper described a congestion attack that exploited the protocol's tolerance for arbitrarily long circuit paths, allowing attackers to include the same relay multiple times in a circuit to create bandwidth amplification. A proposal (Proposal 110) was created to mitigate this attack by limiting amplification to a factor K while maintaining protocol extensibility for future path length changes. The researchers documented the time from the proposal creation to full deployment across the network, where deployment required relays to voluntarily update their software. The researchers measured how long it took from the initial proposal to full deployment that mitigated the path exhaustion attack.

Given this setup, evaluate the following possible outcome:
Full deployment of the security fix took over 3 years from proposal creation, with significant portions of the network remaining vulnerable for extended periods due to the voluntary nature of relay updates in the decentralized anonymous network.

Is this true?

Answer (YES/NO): YES